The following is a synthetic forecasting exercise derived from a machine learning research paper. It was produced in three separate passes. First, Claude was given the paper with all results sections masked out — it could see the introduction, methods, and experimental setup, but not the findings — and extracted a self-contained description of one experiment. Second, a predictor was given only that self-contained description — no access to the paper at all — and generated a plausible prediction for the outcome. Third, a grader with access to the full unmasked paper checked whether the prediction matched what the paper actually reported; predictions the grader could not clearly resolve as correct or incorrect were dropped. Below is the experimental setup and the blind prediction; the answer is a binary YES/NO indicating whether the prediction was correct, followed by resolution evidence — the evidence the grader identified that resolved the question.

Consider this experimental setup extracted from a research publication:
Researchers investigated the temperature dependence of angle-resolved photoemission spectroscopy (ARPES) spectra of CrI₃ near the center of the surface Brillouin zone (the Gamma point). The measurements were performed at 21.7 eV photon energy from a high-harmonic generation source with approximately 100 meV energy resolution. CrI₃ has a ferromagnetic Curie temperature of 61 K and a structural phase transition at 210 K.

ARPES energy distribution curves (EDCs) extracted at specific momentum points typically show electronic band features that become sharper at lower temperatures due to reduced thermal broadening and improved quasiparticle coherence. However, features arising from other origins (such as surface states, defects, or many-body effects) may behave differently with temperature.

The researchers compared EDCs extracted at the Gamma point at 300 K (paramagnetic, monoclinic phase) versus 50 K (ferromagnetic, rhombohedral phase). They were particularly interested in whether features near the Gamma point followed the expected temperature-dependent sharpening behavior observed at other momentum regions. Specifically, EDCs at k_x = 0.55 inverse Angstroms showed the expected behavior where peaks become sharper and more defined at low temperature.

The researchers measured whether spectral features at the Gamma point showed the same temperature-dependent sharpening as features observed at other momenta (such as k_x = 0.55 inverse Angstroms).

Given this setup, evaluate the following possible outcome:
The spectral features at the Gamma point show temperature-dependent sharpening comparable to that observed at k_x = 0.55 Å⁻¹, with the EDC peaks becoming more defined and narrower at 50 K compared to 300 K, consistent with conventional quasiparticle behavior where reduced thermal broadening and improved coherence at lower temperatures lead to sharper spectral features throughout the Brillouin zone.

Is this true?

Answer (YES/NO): NO